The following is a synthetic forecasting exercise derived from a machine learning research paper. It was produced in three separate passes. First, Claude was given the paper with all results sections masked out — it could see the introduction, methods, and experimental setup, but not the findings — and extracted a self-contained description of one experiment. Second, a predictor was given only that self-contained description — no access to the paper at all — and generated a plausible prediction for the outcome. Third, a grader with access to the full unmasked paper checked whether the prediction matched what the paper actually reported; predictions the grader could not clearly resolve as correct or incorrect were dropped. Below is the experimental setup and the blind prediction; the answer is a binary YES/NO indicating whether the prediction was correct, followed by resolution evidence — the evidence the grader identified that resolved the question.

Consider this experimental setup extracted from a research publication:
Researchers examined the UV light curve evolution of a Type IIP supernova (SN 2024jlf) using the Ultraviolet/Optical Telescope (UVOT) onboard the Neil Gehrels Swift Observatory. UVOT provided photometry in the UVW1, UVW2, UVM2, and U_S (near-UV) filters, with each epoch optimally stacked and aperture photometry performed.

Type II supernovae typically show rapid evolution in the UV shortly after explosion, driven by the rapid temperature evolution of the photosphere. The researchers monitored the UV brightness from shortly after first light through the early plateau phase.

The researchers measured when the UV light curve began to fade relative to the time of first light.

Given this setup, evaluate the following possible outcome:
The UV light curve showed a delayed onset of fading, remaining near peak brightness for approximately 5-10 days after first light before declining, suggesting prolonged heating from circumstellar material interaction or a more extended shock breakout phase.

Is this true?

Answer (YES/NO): NO